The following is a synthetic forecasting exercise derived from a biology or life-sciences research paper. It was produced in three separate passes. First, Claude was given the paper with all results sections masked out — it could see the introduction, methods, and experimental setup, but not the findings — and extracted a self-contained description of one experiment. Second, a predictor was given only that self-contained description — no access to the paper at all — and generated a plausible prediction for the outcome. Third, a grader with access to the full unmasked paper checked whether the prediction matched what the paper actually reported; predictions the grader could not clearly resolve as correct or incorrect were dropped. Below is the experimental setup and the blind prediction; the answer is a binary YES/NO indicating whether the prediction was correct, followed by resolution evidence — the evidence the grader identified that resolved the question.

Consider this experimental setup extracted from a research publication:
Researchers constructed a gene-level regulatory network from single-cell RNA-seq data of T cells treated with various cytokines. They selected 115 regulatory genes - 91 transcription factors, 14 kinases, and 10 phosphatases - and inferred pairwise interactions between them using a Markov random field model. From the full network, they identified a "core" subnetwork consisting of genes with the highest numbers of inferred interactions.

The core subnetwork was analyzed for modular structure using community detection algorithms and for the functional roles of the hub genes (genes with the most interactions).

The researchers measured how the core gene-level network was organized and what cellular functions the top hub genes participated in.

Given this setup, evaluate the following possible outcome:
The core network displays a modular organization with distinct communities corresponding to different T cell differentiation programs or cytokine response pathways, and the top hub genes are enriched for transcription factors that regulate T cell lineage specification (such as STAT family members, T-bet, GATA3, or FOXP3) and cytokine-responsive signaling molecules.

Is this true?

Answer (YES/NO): NO